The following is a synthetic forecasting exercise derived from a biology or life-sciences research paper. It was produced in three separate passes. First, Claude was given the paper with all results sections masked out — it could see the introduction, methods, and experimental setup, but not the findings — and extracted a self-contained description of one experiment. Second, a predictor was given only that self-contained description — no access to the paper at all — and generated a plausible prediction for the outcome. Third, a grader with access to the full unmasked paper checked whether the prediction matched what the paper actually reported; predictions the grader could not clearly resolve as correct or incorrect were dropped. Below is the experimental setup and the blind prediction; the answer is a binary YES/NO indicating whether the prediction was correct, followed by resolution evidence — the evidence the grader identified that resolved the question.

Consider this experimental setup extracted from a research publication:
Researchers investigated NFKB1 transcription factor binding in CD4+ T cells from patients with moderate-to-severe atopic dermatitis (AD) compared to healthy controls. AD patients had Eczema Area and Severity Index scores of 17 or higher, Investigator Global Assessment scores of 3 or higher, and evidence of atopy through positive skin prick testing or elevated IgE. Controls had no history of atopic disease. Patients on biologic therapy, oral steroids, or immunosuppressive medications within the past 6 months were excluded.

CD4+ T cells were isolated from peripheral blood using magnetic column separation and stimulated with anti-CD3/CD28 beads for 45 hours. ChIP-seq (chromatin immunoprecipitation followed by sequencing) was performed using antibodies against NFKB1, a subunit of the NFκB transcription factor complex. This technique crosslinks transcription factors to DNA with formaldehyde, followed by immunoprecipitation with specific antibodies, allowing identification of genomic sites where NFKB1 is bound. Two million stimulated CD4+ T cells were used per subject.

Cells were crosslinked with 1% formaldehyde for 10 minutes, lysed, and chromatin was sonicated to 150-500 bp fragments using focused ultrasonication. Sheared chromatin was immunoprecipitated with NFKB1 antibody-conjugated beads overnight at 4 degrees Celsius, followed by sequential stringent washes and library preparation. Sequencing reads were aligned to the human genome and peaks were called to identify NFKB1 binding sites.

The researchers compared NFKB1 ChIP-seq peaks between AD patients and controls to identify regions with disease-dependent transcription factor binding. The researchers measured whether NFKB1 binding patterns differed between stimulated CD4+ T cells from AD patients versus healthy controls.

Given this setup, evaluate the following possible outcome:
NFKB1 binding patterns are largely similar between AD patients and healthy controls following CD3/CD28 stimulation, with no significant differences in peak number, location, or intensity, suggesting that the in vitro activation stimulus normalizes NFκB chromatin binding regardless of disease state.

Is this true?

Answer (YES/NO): NO